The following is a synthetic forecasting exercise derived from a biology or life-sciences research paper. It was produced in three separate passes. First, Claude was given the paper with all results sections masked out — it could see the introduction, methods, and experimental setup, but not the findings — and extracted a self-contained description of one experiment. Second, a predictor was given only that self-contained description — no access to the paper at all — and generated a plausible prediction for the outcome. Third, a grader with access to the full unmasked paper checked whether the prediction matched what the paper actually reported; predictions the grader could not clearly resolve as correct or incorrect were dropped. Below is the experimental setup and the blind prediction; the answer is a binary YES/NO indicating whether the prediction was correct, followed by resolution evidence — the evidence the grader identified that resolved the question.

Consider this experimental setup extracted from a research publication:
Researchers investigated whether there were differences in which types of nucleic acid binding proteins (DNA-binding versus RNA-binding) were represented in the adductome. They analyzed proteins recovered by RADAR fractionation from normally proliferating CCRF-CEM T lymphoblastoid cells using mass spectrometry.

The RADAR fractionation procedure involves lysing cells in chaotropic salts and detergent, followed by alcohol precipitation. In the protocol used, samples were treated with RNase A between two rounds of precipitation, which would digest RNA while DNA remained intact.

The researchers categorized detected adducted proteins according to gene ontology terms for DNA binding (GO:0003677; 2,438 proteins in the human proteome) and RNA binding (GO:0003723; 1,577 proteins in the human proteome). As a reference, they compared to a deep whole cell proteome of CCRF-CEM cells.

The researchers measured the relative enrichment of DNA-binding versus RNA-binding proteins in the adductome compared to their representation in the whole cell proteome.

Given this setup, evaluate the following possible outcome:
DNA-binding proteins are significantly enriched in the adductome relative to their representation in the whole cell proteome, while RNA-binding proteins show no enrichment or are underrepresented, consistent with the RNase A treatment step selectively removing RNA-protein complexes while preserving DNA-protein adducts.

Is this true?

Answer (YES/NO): NO